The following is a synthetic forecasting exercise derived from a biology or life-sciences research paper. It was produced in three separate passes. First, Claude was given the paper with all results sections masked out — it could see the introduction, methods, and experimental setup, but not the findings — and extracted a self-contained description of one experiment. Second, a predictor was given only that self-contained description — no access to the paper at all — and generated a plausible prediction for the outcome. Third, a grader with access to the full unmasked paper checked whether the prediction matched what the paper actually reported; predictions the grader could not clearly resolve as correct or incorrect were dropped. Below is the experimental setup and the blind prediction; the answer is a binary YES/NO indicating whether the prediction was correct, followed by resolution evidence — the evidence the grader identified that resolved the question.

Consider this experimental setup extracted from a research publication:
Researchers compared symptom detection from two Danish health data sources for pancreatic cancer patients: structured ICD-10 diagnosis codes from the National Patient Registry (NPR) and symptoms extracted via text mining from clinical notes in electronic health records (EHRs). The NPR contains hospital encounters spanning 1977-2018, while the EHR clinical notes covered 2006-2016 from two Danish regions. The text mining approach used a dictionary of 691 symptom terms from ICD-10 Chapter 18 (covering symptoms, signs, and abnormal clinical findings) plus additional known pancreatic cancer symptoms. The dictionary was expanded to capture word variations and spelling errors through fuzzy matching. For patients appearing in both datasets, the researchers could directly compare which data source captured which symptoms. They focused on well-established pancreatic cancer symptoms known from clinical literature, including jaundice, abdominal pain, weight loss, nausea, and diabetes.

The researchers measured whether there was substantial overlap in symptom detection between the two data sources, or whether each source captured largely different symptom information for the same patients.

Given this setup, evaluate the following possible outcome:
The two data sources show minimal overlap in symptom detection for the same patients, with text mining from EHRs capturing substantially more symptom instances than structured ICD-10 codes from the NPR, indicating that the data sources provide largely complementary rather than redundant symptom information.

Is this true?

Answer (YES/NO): NO